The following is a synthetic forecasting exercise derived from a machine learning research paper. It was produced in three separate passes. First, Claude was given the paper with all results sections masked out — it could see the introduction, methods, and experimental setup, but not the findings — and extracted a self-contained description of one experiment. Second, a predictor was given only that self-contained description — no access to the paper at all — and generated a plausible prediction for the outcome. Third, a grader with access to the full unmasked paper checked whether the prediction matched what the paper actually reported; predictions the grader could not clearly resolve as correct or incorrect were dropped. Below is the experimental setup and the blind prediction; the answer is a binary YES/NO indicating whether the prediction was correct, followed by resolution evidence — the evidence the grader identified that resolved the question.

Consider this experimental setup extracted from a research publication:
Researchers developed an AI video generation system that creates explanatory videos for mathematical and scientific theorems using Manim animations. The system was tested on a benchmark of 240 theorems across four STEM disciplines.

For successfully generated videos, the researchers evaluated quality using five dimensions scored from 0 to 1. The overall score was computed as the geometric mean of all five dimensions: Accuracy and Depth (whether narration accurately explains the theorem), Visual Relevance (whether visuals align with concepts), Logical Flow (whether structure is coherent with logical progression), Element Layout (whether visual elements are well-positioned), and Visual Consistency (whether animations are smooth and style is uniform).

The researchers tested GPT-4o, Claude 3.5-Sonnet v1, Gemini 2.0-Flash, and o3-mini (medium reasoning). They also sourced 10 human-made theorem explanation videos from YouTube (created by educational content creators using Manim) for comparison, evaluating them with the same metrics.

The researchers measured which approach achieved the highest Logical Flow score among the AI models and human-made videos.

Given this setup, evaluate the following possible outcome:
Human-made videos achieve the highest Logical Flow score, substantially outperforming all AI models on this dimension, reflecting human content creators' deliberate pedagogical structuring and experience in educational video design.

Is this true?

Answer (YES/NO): NO